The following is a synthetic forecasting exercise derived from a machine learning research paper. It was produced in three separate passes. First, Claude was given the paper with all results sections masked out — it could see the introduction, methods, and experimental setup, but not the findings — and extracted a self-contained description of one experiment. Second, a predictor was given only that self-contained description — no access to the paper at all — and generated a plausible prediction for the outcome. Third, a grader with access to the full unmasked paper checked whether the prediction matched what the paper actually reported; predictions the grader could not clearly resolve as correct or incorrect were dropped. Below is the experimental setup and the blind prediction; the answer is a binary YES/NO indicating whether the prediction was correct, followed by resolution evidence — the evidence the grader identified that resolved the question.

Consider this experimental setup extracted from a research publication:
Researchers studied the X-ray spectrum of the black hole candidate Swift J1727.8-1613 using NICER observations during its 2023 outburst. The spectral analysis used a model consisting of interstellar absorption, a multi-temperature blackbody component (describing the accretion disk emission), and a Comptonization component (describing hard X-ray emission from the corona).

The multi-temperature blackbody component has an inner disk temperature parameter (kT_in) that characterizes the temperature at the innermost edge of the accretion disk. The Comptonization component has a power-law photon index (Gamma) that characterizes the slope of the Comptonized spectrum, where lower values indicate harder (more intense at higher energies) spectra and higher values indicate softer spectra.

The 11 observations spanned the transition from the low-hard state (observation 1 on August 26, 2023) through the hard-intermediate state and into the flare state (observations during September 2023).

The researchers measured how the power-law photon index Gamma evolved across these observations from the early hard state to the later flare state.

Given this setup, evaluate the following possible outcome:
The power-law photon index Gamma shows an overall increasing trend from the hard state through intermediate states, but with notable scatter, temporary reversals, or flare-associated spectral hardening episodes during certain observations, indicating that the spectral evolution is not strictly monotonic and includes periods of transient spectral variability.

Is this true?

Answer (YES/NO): YES